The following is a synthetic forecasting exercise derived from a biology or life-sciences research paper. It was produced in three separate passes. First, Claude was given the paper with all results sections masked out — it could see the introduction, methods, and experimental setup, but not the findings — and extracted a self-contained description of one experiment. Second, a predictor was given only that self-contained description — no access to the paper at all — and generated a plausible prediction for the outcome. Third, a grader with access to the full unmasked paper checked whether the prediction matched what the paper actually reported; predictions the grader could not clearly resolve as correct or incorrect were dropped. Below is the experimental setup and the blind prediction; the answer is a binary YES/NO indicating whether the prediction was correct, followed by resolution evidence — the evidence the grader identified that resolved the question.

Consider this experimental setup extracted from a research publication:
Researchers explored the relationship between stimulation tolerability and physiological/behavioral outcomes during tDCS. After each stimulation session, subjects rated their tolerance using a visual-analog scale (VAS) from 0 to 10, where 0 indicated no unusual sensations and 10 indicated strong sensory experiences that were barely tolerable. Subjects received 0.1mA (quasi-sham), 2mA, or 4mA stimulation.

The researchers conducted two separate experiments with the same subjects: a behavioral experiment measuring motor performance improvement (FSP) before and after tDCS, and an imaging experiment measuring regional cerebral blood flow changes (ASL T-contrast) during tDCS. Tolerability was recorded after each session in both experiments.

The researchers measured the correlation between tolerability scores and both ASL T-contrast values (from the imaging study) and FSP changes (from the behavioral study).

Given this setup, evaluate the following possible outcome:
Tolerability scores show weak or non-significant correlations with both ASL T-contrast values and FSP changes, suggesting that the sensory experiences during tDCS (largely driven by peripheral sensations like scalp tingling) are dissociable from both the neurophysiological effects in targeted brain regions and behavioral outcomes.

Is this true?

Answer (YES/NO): NO